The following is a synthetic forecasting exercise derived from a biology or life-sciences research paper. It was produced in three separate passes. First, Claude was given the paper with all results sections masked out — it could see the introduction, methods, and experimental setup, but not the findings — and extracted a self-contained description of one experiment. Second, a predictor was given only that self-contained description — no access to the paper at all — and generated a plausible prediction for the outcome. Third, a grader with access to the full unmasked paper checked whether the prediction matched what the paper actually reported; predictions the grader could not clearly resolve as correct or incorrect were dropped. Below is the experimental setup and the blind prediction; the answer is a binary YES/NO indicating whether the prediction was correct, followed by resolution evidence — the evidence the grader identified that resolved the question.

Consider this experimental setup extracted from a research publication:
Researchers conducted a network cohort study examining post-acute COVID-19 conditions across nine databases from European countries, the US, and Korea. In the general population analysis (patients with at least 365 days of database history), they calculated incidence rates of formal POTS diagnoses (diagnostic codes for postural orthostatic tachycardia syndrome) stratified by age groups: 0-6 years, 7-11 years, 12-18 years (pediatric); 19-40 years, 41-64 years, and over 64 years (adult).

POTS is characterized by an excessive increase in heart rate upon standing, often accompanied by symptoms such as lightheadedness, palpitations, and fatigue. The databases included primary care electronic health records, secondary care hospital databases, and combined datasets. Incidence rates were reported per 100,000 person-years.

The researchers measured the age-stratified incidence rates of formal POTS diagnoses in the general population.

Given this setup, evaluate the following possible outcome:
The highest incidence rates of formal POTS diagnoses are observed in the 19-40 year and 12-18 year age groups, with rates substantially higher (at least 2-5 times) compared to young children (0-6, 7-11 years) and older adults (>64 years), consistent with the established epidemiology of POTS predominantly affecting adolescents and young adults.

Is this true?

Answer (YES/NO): NO